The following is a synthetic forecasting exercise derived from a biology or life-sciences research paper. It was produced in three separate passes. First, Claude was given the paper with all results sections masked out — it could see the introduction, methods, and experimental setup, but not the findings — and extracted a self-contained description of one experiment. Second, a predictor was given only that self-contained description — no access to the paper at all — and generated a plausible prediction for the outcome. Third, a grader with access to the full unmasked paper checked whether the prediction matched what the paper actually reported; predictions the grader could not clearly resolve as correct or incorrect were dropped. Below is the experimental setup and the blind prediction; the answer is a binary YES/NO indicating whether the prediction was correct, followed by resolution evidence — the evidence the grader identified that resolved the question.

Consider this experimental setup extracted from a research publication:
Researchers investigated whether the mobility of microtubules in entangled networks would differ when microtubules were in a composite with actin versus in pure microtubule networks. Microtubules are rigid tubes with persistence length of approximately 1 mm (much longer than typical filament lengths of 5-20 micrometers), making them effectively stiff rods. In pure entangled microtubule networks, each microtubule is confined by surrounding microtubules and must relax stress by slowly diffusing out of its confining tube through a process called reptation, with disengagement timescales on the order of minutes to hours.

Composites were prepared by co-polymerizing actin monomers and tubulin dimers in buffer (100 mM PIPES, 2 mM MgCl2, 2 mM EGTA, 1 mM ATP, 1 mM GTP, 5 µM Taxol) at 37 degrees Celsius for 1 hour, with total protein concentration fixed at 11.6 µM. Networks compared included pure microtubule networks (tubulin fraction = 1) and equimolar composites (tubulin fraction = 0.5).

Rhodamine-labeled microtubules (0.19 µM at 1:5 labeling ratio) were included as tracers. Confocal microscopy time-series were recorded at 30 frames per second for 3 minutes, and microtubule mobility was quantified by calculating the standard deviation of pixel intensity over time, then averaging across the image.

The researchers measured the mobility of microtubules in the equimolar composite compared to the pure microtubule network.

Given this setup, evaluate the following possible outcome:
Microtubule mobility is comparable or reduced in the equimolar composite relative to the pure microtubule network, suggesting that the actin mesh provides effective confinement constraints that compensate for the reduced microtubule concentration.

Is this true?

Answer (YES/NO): NO